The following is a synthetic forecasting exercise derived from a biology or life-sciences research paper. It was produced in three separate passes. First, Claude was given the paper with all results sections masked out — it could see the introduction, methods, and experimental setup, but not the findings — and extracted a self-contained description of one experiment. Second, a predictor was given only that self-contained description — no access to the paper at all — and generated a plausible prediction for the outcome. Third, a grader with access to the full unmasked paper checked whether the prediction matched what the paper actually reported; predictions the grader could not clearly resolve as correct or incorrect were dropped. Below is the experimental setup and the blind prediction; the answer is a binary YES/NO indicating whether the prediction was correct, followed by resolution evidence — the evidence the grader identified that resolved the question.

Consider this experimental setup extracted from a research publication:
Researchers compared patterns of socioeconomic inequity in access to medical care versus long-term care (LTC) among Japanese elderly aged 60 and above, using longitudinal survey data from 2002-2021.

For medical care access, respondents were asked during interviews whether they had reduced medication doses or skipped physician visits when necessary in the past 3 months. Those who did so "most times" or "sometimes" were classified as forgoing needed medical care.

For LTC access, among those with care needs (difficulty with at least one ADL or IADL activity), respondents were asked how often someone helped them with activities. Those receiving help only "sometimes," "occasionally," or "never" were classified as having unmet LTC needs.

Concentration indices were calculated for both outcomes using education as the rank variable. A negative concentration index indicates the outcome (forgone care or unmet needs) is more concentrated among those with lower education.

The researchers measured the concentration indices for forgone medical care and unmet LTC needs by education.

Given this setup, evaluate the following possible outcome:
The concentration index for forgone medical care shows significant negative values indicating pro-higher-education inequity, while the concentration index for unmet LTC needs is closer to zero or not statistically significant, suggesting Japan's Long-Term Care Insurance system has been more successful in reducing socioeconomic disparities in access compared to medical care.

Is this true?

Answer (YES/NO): NO